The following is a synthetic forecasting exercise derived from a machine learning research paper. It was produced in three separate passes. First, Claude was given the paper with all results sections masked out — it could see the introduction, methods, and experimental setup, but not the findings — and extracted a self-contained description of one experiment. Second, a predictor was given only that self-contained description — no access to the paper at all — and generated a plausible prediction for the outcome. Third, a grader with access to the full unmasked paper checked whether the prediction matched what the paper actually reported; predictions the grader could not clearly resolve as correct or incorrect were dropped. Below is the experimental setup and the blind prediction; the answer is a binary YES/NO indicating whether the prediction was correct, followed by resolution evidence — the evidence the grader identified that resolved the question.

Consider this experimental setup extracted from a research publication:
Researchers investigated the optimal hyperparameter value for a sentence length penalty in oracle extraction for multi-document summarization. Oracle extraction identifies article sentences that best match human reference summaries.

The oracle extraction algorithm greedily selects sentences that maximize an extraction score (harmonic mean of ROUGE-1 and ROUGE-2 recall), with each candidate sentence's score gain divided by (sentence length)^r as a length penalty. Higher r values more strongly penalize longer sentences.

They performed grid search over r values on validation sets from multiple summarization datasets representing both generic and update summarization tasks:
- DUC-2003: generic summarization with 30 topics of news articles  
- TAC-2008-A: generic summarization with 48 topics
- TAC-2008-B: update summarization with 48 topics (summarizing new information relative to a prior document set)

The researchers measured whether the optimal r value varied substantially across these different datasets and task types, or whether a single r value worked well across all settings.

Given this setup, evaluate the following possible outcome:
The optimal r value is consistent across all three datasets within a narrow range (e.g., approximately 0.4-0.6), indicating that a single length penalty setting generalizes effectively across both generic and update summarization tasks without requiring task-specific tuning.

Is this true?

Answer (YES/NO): YES